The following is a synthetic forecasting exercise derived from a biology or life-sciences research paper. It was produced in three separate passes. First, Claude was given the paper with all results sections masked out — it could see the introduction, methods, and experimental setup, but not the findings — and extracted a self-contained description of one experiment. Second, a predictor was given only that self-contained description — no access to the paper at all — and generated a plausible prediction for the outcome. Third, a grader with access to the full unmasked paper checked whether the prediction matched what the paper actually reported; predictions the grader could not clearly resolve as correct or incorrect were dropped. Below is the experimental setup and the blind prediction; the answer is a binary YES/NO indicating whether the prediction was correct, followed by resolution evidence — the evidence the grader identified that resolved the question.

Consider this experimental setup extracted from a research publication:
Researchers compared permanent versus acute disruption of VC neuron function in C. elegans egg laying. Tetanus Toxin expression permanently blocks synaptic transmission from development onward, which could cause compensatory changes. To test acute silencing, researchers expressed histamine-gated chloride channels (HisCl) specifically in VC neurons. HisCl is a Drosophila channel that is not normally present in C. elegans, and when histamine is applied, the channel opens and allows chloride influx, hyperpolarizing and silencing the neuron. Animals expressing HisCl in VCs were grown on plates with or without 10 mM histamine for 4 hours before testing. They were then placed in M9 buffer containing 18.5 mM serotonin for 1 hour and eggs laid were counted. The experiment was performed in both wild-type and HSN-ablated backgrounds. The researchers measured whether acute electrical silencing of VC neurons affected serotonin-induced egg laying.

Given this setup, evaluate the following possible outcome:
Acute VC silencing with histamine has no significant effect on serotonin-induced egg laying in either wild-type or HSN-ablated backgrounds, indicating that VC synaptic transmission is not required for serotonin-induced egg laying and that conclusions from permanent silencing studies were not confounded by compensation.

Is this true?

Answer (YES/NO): NO